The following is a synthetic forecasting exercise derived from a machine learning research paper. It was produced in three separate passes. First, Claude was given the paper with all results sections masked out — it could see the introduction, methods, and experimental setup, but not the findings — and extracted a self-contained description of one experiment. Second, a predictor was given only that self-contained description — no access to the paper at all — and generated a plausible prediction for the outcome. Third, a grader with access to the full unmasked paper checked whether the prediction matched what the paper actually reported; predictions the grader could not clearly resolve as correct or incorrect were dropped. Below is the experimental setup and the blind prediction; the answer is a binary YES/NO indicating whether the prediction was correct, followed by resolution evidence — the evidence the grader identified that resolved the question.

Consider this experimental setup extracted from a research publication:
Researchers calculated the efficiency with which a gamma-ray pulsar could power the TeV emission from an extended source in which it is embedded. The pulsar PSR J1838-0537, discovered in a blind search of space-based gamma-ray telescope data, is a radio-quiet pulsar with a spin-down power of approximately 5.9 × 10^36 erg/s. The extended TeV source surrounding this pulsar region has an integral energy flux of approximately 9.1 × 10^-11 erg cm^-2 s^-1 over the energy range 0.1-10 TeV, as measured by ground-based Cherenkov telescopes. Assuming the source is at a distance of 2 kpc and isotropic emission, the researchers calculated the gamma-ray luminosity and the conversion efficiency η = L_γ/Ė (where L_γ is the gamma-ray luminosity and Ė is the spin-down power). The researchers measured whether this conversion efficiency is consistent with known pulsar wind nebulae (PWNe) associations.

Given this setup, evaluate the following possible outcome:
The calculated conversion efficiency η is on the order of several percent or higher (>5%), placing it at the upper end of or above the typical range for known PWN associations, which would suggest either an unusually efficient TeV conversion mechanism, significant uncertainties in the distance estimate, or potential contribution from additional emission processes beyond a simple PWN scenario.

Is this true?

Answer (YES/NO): NO